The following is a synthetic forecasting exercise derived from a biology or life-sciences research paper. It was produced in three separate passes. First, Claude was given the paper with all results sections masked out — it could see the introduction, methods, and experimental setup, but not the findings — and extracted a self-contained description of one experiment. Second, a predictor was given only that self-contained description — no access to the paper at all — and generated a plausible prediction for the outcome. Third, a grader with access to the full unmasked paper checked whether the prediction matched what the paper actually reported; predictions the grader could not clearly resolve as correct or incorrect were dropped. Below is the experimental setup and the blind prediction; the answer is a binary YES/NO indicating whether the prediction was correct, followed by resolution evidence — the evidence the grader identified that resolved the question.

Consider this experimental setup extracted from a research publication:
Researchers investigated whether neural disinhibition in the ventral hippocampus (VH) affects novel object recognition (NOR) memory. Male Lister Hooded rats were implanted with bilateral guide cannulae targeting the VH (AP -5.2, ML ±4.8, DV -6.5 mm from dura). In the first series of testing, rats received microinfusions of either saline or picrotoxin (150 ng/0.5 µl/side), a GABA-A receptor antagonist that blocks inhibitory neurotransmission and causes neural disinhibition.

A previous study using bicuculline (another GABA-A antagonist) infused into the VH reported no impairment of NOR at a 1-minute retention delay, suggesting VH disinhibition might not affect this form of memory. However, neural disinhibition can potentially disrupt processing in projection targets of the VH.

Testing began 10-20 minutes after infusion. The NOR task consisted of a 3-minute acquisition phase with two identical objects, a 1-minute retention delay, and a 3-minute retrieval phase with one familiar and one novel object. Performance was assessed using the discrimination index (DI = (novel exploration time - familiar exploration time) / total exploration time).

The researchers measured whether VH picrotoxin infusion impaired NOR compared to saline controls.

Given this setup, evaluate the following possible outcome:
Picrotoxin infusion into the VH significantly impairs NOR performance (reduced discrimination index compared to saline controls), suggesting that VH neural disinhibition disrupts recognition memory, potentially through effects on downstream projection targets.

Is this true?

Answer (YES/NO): NO